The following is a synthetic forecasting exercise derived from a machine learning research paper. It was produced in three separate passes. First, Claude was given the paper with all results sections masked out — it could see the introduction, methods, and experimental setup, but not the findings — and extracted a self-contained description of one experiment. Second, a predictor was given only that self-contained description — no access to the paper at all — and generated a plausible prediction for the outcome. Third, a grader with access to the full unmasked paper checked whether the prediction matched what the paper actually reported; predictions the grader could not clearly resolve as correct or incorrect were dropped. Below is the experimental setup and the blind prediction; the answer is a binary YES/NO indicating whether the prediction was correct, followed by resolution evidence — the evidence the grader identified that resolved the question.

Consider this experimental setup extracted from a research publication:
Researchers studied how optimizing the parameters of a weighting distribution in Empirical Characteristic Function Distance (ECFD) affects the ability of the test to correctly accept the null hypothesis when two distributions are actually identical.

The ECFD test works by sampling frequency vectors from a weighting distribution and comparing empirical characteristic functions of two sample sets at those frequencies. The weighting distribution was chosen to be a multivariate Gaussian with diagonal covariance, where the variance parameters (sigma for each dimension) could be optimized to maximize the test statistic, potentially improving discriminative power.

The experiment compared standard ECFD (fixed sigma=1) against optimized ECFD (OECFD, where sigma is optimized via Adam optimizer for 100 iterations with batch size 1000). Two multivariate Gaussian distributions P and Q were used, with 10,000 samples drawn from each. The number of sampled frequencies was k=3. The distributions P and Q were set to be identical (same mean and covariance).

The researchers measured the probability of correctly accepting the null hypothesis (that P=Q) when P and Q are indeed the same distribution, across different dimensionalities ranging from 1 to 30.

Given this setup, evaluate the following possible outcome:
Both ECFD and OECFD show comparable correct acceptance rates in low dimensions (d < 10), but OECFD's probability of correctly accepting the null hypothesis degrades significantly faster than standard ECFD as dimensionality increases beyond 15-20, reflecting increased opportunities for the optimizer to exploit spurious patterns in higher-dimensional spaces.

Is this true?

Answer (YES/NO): NO